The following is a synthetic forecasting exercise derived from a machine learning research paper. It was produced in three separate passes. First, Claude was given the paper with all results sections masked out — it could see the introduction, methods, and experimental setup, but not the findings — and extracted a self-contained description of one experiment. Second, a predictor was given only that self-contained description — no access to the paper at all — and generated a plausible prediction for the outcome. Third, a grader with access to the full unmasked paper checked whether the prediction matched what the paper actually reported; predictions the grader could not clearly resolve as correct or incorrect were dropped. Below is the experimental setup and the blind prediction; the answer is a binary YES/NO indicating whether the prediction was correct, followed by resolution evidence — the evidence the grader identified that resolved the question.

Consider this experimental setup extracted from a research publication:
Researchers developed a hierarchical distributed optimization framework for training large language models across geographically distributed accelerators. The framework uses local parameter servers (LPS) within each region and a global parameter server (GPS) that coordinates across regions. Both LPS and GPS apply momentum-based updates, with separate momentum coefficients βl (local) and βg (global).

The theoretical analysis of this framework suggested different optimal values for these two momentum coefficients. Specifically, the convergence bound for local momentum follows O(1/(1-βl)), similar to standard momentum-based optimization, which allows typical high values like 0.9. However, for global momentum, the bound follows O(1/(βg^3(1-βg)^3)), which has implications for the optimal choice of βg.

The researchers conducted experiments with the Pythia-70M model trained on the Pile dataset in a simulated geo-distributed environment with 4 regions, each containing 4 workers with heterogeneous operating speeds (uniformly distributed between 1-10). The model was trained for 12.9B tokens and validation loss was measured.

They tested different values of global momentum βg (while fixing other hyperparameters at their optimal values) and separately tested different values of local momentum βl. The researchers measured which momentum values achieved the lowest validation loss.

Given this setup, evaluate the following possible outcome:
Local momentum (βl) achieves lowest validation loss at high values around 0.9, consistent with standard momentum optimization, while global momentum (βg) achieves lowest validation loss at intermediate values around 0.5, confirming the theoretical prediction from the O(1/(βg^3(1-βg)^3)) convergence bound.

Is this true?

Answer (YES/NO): YES